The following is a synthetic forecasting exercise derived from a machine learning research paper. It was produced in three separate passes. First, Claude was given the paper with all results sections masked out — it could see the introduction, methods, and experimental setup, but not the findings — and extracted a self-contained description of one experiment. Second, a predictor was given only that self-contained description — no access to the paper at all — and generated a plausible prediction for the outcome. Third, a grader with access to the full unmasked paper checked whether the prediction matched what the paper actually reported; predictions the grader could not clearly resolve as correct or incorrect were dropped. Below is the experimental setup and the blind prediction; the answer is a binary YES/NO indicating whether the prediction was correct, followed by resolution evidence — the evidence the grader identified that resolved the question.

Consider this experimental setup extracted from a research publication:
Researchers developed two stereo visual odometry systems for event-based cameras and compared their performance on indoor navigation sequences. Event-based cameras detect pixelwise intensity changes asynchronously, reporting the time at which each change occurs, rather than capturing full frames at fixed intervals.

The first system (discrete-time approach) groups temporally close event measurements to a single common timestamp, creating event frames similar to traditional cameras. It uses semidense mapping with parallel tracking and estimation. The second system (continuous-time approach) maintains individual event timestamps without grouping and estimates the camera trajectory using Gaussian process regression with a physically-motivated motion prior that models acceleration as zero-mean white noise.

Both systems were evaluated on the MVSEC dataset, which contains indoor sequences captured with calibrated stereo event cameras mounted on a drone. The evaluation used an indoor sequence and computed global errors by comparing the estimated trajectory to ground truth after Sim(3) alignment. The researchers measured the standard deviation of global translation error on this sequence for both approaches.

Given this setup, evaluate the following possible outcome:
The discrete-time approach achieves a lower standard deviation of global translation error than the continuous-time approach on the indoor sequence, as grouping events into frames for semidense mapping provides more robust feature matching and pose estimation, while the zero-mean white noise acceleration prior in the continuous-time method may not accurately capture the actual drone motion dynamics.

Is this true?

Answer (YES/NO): NO